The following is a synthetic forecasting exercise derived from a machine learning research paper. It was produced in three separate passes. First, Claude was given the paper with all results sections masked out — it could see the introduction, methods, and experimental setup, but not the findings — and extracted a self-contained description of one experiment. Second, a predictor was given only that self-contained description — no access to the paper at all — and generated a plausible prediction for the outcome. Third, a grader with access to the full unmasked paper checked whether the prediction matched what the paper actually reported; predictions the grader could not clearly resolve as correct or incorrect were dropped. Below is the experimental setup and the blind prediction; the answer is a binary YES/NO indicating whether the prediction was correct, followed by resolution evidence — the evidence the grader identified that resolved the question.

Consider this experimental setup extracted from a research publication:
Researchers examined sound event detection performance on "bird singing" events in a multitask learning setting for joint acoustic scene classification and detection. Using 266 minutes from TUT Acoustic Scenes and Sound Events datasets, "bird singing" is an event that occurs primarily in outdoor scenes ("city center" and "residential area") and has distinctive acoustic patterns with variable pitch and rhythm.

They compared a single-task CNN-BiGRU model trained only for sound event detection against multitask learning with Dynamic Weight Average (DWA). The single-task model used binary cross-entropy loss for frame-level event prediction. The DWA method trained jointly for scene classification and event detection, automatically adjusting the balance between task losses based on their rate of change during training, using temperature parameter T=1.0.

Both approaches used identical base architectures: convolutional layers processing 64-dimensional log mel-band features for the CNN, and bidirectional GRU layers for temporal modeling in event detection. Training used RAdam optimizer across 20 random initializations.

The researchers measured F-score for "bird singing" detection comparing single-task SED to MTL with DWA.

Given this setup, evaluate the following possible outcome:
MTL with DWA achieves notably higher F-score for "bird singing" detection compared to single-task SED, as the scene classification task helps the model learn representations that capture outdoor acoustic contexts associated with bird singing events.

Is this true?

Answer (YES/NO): NO